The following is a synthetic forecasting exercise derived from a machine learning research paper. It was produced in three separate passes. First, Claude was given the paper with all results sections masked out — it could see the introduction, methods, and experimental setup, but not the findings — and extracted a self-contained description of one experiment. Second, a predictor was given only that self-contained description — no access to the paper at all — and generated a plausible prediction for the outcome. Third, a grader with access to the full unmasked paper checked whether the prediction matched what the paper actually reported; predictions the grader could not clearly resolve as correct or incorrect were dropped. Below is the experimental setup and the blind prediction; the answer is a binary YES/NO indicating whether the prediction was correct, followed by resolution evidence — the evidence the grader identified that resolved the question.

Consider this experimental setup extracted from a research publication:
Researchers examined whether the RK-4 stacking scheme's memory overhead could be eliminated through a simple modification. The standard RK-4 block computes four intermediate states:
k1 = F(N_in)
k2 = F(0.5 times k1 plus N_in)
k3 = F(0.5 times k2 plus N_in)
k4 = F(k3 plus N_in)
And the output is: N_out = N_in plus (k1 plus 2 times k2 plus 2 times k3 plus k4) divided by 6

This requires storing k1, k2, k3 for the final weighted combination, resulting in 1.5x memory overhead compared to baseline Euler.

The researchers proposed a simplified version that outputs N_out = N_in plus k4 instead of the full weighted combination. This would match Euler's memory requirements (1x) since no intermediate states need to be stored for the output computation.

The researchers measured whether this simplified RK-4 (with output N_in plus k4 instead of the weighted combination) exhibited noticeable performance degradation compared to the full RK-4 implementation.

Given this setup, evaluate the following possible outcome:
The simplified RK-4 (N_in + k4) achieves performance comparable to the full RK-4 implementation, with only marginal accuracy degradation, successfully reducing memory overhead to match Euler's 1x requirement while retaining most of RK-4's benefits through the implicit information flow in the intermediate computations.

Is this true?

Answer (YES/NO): YES